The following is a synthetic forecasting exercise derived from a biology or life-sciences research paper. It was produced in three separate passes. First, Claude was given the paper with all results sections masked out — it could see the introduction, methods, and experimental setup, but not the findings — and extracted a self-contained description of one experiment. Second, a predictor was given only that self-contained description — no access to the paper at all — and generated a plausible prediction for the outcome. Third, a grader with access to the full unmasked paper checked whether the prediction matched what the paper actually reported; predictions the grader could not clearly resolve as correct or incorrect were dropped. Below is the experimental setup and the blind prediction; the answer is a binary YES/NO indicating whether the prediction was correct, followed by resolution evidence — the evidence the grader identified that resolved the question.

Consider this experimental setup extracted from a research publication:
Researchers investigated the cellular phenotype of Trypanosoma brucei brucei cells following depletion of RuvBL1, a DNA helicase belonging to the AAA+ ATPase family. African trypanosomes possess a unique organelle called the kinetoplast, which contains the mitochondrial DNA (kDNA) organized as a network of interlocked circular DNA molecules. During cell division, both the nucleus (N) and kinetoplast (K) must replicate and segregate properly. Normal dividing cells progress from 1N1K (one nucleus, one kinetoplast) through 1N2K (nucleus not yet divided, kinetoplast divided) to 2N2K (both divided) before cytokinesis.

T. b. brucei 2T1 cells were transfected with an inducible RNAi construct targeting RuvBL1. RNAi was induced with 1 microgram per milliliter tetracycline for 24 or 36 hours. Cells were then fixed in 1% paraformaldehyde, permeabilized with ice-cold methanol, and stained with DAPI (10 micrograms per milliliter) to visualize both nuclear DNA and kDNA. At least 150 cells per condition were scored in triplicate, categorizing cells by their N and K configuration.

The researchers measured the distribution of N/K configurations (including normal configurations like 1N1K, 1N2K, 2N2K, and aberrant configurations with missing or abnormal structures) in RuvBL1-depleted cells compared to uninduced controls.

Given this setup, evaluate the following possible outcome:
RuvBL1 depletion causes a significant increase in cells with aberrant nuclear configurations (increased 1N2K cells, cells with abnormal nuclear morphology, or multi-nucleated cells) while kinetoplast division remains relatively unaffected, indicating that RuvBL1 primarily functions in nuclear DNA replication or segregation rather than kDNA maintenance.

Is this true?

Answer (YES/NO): NO